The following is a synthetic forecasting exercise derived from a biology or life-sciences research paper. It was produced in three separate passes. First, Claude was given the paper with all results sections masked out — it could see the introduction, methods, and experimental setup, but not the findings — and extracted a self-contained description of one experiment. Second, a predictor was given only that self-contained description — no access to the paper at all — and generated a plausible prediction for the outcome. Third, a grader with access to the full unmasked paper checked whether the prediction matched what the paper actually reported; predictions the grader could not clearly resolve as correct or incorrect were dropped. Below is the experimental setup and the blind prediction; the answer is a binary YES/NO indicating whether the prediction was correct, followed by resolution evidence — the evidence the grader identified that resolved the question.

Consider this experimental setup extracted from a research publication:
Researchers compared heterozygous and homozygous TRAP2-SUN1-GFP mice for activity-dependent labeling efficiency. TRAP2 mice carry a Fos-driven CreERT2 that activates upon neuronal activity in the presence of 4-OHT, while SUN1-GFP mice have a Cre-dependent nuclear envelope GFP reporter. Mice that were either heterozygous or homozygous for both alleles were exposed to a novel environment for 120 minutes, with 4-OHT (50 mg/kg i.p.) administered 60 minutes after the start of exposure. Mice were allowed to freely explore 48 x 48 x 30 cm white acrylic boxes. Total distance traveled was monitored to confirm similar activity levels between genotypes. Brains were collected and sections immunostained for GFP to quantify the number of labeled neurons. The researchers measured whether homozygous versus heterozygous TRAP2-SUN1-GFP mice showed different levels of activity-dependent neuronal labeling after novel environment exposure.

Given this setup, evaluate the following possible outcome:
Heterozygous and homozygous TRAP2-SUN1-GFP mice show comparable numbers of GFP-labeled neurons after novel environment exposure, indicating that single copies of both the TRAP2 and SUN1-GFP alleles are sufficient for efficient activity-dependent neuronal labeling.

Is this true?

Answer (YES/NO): NO